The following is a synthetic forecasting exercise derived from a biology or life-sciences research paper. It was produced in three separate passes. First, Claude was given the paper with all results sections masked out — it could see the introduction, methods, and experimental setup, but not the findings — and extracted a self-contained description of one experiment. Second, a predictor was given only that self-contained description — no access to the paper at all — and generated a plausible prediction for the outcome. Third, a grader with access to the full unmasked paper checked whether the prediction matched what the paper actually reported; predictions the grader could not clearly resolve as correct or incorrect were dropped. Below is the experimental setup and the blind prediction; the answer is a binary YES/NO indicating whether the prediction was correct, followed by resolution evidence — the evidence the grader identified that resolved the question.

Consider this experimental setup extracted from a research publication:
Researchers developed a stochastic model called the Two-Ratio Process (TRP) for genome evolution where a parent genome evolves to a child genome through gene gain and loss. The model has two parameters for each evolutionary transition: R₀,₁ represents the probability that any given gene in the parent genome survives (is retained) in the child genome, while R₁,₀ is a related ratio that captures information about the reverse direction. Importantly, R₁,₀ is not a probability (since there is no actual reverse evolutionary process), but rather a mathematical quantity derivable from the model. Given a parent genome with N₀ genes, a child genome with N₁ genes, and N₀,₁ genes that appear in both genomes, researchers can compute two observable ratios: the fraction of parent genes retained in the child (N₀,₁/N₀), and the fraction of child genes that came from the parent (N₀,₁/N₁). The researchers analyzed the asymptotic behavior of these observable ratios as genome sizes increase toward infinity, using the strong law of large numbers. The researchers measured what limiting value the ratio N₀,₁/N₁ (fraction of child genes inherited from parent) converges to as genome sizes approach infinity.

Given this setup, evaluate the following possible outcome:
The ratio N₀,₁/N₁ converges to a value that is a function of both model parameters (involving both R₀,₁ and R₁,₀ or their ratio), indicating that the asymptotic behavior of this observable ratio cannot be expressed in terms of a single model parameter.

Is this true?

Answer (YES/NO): NO